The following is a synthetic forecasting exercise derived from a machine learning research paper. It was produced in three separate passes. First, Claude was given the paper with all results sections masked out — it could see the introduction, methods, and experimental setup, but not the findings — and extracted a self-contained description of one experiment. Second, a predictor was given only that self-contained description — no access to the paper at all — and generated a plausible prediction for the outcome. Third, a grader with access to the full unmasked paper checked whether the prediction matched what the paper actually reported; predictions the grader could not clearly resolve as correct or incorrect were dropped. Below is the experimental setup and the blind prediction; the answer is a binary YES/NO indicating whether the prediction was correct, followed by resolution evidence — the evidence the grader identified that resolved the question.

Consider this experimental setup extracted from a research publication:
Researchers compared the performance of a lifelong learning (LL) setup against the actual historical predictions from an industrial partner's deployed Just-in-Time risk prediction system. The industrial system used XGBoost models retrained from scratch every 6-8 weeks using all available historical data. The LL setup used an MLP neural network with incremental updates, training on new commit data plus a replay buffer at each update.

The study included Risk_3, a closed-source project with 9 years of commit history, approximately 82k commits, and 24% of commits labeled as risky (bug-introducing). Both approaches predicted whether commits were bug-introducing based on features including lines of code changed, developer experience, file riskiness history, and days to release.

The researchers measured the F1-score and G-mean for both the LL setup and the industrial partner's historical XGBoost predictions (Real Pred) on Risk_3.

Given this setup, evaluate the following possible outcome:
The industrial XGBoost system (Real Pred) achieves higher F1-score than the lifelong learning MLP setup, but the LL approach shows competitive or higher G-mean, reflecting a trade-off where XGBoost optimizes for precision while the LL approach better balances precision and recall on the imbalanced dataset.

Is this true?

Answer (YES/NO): NO